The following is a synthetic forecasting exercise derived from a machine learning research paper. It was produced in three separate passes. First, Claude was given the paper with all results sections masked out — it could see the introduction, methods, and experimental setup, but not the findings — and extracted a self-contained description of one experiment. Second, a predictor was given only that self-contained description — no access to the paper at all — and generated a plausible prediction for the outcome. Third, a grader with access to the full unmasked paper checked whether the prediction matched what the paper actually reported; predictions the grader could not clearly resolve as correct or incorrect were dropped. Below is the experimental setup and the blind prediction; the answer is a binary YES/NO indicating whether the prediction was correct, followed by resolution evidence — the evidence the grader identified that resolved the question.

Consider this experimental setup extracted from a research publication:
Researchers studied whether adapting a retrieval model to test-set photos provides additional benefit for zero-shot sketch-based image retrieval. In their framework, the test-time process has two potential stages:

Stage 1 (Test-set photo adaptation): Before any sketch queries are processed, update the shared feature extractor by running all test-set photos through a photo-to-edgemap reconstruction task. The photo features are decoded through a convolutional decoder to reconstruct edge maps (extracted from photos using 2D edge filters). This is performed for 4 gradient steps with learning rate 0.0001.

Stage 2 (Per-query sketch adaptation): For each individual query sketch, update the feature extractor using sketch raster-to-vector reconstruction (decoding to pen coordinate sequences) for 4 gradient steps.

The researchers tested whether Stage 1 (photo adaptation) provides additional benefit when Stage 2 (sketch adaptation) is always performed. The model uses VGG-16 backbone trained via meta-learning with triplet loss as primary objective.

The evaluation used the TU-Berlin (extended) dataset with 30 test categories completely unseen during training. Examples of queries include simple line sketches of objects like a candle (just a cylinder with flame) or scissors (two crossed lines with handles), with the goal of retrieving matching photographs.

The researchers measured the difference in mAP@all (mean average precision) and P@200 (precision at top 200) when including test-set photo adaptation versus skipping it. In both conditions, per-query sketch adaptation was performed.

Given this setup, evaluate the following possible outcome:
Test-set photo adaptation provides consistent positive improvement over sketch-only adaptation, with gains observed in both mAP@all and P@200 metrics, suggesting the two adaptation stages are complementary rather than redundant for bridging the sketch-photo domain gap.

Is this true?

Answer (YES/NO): YES